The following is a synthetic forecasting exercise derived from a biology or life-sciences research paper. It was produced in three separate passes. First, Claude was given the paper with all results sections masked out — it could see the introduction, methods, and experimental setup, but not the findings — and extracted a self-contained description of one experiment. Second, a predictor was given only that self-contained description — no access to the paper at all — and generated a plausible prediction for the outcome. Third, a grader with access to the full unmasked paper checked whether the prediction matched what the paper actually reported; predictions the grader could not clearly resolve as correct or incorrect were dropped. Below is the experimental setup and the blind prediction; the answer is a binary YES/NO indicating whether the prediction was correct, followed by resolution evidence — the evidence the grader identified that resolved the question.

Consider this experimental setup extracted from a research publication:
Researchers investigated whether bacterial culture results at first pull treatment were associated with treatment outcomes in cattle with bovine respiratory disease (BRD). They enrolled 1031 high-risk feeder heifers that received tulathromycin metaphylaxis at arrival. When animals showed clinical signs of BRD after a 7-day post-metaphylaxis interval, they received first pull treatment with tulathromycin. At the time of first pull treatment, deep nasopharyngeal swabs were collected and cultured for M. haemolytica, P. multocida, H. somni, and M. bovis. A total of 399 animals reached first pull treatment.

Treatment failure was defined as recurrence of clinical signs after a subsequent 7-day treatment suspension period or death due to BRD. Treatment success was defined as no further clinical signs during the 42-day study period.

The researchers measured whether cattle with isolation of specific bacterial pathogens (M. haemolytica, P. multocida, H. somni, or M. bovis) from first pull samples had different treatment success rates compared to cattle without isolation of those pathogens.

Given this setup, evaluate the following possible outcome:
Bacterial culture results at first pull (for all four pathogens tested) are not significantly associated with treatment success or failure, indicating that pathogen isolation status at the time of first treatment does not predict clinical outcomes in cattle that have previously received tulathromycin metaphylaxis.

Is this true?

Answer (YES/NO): YES